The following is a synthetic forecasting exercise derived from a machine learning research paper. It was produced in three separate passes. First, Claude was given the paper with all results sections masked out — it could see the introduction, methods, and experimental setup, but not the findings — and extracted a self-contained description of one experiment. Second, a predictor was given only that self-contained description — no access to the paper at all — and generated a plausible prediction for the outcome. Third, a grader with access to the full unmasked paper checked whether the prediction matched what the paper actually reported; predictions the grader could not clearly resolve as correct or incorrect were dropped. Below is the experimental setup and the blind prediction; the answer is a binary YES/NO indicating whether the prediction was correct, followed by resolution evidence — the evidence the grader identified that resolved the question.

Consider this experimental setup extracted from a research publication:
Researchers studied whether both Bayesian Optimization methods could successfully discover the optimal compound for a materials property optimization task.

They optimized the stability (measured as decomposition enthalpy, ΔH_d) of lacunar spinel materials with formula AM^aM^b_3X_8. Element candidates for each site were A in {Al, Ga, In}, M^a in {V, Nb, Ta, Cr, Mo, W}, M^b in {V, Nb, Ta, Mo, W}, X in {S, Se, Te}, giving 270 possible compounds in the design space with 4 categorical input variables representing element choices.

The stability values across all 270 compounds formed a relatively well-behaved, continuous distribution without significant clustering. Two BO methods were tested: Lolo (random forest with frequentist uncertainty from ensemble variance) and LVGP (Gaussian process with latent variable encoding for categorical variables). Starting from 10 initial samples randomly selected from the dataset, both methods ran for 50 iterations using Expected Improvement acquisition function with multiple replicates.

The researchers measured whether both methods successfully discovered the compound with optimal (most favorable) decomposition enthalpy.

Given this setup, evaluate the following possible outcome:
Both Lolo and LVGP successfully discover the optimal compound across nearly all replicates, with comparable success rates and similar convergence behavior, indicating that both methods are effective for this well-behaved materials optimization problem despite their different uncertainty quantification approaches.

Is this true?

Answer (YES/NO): NO